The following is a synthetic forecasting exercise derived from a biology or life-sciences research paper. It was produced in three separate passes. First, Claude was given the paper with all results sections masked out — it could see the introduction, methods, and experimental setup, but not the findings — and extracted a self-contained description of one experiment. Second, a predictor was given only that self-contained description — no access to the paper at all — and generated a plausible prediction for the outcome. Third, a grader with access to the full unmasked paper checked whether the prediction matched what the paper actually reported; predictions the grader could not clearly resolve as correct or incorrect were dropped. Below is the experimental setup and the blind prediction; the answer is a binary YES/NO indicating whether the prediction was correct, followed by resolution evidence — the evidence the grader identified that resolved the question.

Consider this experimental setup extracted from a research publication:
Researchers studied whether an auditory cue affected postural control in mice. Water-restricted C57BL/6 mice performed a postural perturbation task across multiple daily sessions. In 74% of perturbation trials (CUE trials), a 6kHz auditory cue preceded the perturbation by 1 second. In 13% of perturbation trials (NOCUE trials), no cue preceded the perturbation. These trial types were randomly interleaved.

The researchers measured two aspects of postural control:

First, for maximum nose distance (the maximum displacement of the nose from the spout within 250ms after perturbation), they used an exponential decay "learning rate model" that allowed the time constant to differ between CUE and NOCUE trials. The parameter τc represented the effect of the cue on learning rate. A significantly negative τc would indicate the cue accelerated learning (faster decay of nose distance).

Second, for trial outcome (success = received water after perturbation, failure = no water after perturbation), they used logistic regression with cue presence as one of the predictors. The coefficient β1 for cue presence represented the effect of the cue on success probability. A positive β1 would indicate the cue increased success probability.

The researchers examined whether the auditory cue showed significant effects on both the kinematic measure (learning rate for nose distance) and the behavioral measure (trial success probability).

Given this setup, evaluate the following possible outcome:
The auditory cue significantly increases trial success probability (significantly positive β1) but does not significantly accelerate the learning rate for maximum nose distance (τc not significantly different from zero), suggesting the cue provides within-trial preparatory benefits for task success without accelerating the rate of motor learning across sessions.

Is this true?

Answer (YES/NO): YES